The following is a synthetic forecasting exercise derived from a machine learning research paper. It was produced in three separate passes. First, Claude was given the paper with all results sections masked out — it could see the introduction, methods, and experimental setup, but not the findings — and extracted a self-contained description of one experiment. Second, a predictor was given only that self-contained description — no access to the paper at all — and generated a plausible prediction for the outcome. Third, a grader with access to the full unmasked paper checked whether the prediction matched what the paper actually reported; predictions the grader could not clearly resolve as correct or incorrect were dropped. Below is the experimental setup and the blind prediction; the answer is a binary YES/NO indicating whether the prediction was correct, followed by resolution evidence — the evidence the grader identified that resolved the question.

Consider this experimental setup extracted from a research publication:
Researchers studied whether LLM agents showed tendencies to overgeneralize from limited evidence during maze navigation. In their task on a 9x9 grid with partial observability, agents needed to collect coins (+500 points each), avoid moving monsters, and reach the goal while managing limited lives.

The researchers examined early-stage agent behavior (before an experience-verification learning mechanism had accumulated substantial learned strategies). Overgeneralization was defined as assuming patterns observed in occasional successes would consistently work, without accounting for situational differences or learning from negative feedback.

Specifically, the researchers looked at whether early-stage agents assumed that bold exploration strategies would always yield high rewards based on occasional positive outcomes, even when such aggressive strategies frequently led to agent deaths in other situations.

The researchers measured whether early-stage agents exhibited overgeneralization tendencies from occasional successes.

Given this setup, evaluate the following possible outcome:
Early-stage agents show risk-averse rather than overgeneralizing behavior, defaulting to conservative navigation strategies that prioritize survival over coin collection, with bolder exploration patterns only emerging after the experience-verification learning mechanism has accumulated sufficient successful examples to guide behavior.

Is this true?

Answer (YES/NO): NO